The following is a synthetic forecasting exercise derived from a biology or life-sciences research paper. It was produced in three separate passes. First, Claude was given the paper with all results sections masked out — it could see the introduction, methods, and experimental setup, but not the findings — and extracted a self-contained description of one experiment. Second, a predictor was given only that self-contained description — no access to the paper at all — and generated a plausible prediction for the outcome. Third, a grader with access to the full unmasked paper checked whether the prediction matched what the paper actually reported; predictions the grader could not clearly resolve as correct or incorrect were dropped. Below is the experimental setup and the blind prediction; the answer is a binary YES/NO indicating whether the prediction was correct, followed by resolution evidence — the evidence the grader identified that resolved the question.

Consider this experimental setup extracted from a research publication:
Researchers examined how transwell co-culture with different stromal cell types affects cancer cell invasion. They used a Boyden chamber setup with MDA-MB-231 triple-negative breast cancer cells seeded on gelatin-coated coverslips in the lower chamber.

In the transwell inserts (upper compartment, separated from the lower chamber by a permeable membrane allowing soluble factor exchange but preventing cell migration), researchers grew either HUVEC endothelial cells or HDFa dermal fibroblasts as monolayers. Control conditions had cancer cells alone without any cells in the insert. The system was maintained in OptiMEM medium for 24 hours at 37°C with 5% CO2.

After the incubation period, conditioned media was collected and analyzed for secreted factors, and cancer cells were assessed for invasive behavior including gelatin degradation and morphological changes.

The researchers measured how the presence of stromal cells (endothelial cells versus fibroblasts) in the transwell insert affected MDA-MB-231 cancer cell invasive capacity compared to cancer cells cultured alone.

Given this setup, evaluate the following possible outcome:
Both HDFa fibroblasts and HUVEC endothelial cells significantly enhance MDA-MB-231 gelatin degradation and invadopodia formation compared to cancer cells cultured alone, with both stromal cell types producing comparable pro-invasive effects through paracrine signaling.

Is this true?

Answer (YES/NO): NO